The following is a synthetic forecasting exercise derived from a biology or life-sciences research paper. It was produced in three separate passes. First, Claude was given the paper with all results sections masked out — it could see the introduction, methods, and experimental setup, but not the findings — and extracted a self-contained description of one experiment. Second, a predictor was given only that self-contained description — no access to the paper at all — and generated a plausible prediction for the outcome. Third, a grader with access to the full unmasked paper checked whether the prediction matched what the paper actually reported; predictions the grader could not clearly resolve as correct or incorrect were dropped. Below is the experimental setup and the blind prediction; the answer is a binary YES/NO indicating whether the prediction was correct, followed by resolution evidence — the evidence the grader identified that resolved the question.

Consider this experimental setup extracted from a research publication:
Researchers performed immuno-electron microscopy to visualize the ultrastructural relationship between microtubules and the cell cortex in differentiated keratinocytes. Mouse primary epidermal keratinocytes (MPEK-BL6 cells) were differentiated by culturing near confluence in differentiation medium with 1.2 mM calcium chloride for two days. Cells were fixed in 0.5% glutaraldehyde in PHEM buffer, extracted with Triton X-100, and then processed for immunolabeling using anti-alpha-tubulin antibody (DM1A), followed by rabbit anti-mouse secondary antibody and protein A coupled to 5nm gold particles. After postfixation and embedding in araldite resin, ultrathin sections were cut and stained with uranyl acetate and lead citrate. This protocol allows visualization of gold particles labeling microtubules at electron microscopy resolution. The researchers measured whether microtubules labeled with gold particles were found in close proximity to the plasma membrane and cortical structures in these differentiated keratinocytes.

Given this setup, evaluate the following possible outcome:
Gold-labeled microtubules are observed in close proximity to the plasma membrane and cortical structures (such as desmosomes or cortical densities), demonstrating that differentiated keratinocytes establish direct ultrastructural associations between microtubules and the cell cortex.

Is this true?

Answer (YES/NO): YES